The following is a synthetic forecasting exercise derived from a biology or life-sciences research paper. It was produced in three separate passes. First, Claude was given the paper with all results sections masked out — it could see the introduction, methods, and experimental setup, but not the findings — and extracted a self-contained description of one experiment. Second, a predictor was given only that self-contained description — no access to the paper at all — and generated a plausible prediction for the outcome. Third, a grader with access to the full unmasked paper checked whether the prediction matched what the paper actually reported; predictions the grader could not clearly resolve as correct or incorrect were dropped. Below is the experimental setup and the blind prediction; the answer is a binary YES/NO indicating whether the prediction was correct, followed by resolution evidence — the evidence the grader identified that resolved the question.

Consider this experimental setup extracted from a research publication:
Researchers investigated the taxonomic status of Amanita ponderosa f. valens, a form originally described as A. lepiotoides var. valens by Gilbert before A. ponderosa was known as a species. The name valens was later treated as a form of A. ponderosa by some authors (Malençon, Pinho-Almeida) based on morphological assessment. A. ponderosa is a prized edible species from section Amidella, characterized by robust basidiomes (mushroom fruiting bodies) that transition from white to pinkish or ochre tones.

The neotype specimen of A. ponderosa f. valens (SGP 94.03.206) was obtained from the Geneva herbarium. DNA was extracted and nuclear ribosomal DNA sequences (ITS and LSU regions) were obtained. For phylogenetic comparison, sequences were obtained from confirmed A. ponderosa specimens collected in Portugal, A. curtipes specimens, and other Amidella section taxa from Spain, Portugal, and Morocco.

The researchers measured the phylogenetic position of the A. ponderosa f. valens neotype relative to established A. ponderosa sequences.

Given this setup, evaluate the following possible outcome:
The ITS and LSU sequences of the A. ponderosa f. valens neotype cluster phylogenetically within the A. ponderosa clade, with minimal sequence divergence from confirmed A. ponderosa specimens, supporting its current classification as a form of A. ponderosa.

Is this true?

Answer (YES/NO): YES